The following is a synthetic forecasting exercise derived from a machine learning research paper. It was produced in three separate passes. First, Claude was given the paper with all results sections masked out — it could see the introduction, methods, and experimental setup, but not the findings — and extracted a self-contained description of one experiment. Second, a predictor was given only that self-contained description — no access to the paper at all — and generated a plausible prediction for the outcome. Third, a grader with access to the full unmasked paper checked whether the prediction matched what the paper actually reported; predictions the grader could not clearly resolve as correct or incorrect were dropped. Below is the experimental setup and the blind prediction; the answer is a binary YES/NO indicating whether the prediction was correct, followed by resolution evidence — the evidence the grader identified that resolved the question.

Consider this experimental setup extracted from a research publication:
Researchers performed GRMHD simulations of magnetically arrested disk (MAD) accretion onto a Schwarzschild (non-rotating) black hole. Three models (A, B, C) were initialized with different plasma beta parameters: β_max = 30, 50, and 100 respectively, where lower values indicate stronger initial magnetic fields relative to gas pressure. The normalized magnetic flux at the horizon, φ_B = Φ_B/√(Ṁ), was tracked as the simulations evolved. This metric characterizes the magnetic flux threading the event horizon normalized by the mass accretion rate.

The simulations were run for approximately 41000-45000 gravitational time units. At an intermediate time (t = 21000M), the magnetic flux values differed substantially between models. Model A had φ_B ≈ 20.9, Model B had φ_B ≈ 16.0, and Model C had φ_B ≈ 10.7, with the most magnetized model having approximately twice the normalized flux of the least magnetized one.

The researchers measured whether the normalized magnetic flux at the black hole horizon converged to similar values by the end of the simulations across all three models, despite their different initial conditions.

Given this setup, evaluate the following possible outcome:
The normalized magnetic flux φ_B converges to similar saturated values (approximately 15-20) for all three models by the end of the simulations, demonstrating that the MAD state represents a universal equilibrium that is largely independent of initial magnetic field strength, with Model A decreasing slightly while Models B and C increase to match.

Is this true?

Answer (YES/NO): YES